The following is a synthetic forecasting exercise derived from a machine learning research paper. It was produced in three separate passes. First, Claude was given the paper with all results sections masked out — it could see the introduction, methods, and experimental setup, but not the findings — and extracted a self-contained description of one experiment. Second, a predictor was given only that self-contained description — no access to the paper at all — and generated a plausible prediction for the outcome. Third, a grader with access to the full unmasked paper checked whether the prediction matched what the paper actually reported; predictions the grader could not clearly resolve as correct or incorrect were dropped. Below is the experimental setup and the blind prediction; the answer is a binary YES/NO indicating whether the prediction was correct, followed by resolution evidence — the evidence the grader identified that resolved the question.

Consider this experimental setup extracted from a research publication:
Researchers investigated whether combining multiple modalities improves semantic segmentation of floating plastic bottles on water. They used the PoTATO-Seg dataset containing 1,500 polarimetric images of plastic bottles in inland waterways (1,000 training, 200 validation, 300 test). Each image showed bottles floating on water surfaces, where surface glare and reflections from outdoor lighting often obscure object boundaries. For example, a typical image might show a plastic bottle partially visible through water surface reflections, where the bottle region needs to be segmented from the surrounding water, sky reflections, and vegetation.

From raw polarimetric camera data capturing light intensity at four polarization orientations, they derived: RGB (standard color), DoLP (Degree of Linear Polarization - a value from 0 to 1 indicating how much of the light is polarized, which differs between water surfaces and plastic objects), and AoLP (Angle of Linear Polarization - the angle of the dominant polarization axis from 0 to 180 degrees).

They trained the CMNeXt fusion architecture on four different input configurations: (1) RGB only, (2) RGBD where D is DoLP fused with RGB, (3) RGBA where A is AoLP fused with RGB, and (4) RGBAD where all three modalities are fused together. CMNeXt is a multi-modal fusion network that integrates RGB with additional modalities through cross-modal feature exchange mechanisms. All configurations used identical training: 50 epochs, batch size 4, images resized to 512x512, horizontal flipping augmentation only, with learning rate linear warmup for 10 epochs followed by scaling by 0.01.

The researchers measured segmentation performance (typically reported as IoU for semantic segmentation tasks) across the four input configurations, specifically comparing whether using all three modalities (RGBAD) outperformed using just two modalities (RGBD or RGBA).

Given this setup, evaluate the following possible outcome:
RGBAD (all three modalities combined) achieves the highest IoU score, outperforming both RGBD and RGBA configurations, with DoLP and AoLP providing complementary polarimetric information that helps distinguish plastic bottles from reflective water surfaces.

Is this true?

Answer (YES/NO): NO